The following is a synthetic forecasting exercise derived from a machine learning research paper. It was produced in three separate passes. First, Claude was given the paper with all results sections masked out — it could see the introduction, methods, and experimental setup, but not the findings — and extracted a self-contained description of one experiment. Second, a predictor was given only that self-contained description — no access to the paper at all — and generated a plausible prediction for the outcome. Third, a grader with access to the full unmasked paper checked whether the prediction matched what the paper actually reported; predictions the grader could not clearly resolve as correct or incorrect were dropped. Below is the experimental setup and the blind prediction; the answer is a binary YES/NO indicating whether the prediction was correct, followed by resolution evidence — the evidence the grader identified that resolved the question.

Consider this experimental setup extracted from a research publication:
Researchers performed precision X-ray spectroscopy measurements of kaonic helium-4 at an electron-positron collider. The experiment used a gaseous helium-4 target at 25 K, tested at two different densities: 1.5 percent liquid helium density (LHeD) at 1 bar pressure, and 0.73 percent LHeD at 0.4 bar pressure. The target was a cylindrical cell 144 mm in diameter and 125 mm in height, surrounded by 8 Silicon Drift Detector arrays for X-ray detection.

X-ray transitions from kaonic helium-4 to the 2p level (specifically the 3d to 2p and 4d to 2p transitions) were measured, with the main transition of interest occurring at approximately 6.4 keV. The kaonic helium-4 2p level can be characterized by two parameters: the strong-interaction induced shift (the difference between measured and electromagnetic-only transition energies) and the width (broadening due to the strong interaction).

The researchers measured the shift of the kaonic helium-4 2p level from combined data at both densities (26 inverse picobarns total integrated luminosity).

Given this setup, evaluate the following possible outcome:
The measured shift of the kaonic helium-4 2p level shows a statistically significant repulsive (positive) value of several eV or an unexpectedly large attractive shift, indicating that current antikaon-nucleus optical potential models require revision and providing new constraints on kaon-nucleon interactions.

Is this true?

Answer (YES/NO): NO